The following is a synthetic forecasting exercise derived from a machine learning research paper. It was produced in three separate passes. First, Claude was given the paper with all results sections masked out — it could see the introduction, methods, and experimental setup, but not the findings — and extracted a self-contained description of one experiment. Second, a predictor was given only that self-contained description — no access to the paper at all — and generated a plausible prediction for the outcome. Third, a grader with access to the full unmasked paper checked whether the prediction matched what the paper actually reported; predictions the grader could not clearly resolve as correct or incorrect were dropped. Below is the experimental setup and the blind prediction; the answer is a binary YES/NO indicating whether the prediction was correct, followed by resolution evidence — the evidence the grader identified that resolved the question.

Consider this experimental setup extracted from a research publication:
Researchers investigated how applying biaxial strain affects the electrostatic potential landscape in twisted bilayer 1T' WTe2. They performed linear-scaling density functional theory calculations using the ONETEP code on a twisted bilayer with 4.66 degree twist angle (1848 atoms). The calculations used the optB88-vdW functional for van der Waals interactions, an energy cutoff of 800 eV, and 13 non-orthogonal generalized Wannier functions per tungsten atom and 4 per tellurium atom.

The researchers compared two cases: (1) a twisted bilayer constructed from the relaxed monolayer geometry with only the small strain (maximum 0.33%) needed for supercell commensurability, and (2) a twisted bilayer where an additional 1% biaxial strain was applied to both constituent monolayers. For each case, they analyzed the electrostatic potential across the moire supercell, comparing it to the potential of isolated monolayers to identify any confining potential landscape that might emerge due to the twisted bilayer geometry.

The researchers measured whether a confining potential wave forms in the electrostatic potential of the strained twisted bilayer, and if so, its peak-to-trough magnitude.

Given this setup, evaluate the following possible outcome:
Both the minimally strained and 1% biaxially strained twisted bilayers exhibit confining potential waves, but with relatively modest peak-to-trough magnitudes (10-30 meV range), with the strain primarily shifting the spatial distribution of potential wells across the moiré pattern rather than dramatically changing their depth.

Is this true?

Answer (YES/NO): NO